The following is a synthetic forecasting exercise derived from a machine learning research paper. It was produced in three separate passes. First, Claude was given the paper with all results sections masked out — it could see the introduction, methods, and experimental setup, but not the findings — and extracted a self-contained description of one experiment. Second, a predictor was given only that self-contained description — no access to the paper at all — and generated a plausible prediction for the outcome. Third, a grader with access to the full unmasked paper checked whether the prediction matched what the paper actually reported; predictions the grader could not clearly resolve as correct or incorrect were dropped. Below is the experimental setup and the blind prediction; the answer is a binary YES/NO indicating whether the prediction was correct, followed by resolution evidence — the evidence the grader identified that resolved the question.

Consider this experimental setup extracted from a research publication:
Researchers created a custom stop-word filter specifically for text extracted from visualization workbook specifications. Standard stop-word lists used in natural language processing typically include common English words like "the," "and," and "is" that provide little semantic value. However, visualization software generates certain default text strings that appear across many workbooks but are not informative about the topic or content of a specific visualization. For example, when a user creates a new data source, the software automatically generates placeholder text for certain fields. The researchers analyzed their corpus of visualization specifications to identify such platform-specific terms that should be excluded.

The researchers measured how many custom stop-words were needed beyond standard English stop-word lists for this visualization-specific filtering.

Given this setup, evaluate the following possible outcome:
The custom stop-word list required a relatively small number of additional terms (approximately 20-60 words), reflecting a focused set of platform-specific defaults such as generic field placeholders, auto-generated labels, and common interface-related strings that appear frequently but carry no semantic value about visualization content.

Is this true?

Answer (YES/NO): NO